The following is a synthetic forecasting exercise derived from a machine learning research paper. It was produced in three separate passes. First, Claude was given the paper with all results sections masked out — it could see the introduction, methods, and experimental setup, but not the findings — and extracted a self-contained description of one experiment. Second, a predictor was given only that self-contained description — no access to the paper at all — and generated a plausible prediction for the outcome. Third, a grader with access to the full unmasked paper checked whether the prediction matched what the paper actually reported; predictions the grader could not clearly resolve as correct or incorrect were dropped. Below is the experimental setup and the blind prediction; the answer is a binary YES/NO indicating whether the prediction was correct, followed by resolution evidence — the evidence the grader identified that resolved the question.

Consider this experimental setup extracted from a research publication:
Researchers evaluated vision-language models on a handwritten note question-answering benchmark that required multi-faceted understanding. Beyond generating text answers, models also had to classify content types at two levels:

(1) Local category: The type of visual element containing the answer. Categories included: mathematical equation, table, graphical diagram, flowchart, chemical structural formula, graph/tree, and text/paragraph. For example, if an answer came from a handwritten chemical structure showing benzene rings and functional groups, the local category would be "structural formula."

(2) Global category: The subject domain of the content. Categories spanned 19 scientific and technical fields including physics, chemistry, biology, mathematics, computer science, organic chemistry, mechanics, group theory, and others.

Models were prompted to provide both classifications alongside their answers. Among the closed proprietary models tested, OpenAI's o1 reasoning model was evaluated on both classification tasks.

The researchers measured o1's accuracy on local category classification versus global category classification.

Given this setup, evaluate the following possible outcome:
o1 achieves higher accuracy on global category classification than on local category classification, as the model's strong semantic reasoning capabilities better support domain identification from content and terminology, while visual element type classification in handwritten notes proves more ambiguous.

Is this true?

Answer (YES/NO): NO